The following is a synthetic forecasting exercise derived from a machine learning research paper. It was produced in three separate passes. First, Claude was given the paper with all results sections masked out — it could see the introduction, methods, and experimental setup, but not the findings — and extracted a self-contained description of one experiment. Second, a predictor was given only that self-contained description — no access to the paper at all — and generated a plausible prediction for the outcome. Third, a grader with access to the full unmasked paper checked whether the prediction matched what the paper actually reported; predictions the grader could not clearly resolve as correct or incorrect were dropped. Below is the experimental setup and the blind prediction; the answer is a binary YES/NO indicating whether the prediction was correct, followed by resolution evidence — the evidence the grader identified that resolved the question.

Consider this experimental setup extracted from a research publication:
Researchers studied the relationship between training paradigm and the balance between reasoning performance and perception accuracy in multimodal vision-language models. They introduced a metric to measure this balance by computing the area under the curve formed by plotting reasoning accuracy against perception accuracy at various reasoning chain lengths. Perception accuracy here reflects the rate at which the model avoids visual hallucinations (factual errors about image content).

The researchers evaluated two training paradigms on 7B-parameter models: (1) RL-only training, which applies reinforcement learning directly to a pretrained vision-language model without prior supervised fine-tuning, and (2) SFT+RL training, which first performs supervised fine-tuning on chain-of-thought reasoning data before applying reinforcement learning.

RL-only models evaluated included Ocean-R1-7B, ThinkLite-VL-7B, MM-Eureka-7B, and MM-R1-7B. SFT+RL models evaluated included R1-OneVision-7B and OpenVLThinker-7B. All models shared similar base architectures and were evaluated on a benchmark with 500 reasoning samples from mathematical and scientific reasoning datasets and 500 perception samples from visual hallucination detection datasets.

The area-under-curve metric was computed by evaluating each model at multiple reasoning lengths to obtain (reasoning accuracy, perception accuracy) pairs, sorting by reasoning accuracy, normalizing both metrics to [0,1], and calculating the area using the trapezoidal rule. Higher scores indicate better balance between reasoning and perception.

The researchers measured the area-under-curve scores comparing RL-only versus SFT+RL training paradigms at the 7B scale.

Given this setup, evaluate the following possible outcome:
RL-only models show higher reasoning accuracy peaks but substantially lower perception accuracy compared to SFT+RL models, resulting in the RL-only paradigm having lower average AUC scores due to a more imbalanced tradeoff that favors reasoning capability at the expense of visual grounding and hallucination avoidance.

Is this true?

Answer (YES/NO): NO